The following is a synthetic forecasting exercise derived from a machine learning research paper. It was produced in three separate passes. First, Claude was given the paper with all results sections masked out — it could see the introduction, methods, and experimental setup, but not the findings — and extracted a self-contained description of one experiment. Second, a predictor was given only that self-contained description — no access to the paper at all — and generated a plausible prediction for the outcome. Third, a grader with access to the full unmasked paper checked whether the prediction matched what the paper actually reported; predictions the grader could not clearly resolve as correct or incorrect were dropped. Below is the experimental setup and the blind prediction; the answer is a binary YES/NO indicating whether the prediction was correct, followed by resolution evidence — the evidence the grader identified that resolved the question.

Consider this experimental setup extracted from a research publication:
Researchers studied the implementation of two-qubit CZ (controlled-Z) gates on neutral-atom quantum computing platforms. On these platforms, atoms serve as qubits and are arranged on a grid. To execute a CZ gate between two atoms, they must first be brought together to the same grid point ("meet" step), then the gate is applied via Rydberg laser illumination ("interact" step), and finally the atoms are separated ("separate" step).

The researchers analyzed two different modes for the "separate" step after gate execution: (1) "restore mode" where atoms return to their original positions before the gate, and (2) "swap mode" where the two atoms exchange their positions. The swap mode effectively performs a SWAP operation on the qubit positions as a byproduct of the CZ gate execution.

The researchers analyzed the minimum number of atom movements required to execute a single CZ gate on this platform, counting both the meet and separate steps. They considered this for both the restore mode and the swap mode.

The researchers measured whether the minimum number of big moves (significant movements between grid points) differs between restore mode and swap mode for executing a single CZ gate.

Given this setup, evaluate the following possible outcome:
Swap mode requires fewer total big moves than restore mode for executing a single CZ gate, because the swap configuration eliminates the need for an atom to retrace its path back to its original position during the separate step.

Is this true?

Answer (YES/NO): NO